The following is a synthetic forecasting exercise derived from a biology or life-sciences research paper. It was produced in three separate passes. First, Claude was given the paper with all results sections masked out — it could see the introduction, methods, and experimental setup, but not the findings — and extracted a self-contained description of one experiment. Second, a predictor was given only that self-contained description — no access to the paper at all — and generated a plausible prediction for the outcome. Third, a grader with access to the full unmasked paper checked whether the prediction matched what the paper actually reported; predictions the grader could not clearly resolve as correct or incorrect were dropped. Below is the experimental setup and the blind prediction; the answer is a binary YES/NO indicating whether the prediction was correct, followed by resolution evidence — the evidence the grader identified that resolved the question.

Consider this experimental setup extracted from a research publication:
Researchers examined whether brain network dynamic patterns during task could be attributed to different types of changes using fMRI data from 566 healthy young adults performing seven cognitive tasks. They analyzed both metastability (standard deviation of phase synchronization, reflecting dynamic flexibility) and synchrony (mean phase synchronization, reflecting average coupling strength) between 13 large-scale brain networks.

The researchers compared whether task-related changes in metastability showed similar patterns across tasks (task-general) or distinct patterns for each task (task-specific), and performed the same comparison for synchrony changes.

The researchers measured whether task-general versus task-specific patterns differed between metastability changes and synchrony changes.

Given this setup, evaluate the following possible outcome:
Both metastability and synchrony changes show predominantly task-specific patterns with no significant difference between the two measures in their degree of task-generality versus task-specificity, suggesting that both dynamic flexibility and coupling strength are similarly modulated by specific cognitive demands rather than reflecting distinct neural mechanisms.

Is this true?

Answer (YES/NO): NO